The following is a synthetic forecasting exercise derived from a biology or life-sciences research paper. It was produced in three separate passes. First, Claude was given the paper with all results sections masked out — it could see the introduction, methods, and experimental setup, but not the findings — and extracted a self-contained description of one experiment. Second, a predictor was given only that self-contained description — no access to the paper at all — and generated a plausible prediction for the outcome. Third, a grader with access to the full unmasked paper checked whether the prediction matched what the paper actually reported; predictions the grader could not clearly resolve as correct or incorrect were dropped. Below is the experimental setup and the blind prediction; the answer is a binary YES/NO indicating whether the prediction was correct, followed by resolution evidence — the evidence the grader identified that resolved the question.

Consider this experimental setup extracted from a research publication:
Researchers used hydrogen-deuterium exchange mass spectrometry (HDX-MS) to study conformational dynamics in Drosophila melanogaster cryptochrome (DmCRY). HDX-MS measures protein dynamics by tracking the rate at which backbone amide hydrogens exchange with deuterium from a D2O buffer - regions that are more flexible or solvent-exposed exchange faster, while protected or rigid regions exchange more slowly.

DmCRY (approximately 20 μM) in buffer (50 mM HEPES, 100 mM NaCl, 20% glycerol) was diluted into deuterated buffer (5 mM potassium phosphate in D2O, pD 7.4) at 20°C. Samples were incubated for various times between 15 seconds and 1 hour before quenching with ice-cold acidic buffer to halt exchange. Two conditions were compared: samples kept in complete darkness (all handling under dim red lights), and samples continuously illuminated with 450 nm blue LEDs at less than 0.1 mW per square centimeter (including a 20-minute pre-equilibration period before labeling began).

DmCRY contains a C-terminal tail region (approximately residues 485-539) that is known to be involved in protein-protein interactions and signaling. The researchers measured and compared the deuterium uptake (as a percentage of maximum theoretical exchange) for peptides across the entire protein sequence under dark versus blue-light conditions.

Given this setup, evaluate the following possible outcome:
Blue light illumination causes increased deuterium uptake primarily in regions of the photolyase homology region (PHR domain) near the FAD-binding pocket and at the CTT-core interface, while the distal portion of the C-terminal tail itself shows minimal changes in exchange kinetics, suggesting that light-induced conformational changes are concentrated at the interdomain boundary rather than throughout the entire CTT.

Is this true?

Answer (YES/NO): NO